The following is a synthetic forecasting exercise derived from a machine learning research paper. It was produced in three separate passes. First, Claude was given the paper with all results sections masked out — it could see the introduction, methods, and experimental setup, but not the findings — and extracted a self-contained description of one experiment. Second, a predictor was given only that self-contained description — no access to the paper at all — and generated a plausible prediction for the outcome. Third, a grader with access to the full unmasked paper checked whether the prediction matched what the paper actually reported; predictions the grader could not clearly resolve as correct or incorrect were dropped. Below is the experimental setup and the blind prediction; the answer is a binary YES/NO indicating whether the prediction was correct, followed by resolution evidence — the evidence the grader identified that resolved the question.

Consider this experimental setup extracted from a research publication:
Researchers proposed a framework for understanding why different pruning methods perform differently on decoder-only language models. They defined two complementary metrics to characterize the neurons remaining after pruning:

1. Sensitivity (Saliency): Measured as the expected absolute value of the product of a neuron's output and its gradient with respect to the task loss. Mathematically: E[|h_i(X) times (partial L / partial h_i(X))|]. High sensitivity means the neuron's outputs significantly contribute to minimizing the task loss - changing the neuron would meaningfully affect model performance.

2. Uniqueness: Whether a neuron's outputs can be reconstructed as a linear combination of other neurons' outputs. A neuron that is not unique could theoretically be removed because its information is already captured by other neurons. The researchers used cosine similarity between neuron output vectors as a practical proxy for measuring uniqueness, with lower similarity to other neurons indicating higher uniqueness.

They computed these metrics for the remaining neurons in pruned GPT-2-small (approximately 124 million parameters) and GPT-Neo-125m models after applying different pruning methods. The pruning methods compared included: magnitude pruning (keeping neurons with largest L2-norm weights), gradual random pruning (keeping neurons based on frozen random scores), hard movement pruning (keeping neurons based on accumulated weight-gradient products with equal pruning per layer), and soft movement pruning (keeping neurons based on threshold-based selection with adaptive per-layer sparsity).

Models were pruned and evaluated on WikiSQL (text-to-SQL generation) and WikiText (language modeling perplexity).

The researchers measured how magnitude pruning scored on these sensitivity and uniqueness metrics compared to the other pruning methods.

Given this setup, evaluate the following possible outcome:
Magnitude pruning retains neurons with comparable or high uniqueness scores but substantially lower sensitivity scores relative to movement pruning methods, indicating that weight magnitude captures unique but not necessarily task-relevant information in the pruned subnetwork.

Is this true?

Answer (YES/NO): NO